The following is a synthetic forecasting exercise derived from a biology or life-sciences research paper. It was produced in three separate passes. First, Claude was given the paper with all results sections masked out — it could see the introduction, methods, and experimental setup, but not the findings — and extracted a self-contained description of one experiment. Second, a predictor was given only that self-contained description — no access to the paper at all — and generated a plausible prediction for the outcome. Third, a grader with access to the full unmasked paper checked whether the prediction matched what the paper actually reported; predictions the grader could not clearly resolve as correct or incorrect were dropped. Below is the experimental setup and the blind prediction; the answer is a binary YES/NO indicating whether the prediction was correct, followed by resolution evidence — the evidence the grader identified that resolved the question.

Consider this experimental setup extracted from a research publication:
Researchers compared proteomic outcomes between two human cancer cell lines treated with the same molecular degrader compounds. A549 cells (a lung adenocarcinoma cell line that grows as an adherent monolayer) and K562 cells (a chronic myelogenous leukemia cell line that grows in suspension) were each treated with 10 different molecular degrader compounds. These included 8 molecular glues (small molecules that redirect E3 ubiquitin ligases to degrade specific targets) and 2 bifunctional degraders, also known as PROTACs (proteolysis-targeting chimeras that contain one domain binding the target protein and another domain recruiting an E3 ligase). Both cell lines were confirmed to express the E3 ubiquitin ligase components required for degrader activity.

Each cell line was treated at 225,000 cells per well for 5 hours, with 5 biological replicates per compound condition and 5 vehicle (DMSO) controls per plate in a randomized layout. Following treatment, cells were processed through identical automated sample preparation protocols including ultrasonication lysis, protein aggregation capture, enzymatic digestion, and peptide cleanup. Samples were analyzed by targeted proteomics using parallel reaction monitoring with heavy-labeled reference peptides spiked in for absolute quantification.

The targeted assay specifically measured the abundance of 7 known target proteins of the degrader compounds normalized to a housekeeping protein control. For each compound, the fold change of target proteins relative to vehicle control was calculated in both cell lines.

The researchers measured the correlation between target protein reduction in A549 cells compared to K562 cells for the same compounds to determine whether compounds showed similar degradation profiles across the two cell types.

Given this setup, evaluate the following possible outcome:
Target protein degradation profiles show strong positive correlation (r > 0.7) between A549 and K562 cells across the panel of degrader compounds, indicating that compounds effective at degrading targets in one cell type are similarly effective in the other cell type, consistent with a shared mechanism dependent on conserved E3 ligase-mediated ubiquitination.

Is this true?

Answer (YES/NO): NO